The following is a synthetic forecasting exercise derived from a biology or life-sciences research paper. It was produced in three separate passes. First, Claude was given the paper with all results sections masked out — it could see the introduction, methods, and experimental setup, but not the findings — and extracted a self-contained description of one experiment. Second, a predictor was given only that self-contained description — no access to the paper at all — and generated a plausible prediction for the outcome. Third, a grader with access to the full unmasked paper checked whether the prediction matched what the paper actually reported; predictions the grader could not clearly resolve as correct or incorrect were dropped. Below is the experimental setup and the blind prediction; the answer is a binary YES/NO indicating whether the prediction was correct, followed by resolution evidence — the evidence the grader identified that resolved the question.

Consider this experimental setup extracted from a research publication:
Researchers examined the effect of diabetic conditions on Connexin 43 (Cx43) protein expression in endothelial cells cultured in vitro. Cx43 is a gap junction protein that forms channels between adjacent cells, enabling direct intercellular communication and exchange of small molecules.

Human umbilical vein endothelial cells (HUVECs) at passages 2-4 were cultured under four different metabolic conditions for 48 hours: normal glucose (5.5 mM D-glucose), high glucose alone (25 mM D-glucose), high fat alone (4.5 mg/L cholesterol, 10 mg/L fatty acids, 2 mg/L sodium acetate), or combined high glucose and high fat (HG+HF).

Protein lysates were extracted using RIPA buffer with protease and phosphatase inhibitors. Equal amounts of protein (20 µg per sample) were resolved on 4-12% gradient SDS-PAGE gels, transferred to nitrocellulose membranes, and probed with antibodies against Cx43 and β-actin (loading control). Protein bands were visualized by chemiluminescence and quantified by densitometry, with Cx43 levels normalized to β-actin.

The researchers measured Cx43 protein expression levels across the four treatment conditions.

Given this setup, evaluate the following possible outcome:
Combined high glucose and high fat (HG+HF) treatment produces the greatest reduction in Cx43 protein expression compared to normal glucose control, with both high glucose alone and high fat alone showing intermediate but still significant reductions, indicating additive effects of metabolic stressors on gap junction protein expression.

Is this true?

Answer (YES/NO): NO